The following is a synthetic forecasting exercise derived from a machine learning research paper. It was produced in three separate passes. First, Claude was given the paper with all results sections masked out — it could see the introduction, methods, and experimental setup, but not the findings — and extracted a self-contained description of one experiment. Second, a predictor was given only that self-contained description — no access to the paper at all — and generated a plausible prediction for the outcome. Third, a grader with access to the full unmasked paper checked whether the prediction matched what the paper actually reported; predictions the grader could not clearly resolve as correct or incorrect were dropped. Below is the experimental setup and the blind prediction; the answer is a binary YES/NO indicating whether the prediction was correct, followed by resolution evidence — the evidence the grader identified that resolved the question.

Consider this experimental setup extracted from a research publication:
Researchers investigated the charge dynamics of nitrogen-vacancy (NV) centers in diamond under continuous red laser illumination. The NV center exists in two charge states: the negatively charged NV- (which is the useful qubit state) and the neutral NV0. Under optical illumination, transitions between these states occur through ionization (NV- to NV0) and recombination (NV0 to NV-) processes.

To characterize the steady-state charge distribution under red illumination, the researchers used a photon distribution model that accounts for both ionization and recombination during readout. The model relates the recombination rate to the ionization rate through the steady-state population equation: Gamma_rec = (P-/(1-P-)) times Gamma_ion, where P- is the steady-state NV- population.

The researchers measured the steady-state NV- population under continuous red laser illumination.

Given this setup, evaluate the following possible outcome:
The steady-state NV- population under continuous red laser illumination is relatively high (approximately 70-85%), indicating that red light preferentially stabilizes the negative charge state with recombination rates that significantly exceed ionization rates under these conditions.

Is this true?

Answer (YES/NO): NO